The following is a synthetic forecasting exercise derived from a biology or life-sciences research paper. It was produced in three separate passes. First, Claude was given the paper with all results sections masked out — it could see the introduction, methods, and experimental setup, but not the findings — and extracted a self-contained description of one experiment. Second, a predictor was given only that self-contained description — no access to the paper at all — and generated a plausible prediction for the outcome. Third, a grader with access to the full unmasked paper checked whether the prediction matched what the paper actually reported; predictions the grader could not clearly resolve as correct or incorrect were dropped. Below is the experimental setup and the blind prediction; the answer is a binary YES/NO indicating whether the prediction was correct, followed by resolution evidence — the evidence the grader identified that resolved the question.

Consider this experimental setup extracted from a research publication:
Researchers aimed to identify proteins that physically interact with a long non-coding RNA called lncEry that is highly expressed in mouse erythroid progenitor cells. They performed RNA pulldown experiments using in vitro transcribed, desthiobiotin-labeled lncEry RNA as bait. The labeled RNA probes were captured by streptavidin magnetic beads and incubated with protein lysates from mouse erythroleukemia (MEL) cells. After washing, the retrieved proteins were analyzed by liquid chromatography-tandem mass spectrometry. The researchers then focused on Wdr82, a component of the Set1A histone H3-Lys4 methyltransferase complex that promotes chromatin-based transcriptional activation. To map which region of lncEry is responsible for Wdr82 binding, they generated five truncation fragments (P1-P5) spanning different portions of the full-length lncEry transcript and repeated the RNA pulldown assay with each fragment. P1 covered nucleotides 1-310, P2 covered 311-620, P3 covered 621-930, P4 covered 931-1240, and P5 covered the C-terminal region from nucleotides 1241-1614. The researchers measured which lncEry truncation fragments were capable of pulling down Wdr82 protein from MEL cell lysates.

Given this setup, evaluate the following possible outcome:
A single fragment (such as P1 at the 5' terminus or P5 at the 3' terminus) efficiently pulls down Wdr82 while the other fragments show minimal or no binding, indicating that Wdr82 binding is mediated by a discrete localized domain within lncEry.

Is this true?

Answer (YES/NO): YES